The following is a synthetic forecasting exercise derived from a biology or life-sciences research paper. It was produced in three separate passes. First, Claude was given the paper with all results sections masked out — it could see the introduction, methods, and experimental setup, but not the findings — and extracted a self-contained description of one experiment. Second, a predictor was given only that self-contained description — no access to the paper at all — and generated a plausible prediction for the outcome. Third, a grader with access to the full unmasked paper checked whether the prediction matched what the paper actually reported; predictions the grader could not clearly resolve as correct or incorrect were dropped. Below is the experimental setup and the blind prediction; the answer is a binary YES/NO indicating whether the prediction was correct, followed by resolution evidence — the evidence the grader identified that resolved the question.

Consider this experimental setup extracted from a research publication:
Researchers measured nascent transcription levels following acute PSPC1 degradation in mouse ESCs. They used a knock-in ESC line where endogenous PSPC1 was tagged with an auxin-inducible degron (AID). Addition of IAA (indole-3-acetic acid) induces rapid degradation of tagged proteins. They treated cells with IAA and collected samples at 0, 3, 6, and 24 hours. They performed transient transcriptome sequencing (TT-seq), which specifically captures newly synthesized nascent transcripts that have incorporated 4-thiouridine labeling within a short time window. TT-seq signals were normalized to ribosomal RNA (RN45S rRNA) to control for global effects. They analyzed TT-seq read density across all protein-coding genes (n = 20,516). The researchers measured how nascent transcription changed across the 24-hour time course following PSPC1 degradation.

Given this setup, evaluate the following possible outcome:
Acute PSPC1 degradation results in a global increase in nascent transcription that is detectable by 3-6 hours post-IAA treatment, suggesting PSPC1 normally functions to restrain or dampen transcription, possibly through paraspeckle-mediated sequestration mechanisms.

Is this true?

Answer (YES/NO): NO